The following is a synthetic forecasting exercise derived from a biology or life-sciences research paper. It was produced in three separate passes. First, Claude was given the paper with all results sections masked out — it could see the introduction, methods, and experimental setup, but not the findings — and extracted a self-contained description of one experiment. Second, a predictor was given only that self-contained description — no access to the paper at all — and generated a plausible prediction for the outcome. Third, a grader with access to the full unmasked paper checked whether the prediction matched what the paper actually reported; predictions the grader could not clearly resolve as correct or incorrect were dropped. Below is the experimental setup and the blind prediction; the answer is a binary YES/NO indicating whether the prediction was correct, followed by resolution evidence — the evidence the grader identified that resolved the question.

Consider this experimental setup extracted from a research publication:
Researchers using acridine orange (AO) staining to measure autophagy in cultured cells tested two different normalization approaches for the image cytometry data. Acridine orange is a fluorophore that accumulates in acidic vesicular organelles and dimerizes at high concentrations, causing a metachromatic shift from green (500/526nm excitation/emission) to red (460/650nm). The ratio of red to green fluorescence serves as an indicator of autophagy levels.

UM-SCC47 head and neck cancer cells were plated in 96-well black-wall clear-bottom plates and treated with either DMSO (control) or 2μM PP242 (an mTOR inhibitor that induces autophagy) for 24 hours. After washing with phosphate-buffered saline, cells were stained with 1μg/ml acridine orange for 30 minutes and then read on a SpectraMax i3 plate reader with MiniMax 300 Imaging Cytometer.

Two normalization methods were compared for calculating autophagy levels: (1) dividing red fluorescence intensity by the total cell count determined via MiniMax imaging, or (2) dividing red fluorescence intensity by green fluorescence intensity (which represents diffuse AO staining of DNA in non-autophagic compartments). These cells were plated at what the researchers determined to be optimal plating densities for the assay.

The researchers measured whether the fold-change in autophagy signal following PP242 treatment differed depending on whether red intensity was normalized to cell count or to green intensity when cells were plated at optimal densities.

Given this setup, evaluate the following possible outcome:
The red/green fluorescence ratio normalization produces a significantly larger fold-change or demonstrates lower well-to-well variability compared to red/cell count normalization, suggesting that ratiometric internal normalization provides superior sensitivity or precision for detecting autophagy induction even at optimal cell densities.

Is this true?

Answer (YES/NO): NO